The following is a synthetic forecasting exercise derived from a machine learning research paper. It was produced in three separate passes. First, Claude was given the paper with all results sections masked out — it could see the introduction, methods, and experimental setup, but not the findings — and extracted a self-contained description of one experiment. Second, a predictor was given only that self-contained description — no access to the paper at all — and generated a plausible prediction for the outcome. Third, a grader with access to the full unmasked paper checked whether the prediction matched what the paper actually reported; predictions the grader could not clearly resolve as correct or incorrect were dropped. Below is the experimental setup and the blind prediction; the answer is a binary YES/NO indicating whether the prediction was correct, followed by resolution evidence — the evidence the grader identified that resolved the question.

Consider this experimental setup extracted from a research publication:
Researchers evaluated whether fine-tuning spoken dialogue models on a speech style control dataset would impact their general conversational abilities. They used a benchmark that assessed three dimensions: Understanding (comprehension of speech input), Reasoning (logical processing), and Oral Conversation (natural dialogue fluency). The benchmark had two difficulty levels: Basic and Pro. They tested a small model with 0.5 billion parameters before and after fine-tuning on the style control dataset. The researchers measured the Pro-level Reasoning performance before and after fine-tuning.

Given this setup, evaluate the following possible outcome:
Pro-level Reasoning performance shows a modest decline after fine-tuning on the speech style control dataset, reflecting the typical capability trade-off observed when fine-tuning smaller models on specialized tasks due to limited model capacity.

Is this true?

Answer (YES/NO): NO